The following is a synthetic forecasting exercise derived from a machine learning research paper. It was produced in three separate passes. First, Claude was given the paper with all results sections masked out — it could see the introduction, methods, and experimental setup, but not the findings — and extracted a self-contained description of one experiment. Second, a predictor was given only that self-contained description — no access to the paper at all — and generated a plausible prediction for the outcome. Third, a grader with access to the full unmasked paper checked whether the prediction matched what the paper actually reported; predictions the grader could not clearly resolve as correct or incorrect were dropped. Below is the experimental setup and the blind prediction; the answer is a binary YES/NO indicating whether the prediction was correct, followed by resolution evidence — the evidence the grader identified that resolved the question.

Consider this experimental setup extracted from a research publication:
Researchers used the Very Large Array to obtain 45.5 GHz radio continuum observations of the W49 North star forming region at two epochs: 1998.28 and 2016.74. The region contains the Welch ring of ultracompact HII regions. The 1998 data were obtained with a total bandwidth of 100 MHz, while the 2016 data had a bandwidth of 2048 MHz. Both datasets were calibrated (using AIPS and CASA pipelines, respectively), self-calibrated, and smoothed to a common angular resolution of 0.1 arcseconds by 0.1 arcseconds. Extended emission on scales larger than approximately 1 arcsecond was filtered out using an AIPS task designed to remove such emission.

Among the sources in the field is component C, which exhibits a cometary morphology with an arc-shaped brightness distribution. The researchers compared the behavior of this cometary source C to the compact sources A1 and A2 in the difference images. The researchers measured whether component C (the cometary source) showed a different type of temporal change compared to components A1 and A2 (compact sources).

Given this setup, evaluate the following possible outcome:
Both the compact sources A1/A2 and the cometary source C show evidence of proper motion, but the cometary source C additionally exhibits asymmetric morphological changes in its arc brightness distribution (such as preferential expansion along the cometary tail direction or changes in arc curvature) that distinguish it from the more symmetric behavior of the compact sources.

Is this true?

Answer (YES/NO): NO